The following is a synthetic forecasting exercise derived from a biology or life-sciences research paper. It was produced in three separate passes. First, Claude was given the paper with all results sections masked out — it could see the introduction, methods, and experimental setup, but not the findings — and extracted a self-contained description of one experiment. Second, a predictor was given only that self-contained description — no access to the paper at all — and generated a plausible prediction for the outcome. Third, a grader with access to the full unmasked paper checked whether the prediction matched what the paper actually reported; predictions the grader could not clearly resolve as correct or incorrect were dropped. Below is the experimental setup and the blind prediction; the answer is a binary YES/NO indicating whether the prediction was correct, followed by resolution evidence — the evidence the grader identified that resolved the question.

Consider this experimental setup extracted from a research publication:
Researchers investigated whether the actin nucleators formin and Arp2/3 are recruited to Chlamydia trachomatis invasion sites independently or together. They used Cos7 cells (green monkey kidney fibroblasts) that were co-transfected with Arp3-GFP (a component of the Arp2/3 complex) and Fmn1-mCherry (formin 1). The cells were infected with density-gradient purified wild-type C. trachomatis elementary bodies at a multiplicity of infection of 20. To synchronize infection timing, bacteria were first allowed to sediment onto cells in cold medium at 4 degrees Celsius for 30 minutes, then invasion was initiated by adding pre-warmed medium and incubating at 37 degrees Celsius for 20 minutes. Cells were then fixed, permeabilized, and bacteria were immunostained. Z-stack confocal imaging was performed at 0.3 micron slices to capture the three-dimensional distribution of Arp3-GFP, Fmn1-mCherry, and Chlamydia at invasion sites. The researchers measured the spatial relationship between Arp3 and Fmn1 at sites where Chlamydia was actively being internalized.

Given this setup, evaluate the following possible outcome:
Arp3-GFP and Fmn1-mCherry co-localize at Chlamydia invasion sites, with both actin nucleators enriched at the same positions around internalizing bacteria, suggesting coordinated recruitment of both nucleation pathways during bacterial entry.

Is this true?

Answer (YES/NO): YES